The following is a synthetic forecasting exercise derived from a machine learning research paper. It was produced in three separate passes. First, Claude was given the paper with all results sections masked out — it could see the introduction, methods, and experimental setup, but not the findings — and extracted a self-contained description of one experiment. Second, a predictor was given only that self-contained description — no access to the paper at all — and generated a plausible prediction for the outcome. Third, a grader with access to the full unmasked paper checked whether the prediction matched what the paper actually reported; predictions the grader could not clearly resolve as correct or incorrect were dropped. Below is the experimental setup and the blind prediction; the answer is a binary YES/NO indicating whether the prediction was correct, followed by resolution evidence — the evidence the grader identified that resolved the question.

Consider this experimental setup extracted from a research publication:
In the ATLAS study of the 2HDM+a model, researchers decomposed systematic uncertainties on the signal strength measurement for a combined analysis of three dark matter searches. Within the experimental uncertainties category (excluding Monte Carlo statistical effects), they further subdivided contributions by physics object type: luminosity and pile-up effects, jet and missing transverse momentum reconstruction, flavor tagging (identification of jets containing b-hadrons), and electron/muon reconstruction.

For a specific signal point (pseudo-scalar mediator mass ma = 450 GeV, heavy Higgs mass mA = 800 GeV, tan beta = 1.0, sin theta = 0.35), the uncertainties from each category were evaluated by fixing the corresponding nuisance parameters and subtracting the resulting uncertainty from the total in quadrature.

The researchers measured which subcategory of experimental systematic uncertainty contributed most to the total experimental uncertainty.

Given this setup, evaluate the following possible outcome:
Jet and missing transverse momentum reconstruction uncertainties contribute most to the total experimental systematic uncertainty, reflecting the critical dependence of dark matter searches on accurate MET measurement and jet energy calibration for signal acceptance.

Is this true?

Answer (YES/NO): YES